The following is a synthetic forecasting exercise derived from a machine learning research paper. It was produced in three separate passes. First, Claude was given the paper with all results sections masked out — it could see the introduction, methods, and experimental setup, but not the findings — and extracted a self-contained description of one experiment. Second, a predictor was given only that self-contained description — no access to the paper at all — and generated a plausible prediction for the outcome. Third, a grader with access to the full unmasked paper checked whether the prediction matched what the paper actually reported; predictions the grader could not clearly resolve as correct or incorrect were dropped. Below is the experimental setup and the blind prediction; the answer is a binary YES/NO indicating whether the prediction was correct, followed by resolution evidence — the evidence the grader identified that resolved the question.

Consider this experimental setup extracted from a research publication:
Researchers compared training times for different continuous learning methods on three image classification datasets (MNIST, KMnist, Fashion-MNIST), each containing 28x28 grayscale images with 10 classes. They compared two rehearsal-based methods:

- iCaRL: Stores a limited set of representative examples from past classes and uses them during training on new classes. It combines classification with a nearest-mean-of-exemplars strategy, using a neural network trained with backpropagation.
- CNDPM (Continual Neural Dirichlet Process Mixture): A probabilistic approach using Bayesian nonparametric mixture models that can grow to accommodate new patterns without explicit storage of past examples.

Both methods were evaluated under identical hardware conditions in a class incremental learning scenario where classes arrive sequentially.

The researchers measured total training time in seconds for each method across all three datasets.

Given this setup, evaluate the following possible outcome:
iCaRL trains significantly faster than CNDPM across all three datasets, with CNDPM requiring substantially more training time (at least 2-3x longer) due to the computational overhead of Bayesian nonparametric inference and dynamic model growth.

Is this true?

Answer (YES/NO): YES